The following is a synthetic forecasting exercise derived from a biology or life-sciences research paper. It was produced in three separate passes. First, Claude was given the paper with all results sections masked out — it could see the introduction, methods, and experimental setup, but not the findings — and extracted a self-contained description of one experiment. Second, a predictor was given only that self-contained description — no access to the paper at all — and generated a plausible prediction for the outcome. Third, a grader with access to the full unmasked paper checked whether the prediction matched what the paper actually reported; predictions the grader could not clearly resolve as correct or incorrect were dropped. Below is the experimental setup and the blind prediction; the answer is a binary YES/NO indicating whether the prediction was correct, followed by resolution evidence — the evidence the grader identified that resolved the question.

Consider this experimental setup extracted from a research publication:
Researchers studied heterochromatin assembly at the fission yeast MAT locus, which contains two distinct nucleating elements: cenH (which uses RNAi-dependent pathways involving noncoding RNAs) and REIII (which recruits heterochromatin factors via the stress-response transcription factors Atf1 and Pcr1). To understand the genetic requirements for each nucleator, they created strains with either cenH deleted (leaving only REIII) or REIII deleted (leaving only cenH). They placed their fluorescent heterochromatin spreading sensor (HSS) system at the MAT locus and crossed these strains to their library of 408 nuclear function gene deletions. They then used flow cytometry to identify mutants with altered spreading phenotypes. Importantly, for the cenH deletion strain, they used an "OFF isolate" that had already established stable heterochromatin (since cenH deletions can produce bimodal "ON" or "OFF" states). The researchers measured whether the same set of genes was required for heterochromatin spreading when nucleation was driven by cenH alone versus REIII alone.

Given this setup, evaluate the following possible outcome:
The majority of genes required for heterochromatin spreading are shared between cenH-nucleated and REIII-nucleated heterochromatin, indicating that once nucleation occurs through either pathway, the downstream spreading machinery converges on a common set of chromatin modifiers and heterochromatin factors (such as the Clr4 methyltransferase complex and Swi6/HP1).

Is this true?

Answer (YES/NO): NO